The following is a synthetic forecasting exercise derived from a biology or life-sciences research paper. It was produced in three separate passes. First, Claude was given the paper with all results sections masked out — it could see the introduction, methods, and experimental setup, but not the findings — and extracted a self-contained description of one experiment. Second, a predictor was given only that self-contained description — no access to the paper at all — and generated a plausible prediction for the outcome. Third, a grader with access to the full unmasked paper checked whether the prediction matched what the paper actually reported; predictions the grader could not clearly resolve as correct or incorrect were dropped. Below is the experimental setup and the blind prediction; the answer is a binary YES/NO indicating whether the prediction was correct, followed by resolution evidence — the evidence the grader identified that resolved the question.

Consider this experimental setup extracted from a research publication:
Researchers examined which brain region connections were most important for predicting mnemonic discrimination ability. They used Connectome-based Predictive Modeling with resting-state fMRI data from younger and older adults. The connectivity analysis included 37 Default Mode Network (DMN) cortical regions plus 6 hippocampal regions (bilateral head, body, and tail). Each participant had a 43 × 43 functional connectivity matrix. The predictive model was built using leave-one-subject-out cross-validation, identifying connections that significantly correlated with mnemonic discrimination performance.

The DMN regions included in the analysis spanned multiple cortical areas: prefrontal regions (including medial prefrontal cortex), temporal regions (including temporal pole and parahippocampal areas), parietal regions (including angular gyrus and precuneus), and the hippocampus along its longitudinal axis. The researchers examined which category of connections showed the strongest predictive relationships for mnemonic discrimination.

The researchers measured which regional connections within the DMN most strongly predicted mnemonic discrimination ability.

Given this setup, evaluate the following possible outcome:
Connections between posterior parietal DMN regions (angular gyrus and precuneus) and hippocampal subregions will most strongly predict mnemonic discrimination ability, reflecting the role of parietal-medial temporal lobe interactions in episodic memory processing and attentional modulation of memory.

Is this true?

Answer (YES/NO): NO